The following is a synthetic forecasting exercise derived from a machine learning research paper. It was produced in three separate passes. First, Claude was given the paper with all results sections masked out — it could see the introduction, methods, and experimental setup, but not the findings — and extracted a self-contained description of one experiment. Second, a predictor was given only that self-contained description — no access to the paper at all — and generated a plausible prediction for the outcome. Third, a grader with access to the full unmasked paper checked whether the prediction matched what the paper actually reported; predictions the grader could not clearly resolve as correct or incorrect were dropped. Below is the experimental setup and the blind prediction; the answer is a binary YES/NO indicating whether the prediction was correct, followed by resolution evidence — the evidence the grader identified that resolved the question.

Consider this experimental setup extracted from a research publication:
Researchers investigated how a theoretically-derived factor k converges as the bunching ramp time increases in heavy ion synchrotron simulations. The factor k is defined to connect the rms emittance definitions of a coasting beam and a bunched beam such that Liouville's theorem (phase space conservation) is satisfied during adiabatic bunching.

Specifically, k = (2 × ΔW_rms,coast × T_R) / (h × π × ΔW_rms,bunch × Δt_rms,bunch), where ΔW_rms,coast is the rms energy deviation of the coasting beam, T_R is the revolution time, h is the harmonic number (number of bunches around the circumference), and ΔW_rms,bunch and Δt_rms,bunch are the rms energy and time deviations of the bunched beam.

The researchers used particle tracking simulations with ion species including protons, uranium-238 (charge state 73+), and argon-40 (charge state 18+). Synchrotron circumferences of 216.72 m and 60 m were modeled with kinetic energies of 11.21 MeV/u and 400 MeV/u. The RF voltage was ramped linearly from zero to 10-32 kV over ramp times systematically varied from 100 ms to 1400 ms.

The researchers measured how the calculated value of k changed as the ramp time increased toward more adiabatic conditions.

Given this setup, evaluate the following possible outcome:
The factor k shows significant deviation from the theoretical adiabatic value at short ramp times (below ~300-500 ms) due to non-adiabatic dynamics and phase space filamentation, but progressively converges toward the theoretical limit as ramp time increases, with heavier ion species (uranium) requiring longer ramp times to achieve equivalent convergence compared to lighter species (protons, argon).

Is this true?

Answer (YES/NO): NO